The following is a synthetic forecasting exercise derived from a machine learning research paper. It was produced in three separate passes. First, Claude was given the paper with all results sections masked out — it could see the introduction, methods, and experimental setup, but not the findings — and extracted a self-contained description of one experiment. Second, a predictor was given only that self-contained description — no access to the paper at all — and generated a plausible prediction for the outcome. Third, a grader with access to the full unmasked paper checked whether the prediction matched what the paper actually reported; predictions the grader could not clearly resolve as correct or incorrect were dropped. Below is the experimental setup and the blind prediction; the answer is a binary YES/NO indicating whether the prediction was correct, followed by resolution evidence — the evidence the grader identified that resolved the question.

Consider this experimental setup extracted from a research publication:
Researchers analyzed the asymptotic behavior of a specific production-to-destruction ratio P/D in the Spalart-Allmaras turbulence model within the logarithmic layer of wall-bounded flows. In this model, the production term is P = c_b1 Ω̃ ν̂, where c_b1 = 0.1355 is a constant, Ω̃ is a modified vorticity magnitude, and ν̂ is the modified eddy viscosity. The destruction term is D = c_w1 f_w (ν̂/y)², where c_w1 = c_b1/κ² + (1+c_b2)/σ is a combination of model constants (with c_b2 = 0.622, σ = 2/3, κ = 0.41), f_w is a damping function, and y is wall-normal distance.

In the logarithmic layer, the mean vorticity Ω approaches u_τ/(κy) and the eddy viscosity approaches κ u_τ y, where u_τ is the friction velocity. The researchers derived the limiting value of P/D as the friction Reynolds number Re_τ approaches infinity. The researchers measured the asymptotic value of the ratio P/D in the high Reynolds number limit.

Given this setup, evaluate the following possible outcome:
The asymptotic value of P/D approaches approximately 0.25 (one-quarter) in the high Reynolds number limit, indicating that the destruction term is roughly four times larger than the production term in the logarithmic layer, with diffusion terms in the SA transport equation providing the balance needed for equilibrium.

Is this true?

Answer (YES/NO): YES